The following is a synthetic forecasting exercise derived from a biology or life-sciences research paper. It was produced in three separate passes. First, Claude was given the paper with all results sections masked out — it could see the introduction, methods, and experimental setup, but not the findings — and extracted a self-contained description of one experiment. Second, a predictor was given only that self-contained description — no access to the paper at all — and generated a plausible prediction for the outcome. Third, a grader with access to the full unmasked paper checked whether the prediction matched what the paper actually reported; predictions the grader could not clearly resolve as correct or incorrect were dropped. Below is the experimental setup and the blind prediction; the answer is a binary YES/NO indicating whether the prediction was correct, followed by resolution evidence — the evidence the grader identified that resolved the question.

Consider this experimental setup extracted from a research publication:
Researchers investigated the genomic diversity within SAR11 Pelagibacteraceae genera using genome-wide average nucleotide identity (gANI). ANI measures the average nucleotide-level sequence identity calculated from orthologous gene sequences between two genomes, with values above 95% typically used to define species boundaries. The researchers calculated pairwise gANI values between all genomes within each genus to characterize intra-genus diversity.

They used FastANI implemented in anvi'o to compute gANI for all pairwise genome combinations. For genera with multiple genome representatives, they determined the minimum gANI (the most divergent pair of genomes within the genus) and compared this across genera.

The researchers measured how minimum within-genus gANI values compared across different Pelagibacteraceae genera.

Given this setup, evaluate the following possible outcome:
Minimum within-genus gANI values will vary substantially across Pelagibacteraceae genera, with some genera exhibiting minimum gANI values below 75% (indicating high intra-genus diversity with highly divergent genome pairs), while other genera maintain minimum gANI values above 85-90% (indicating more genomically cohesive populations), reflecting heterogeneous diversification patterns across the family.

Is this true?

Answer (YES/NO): NO